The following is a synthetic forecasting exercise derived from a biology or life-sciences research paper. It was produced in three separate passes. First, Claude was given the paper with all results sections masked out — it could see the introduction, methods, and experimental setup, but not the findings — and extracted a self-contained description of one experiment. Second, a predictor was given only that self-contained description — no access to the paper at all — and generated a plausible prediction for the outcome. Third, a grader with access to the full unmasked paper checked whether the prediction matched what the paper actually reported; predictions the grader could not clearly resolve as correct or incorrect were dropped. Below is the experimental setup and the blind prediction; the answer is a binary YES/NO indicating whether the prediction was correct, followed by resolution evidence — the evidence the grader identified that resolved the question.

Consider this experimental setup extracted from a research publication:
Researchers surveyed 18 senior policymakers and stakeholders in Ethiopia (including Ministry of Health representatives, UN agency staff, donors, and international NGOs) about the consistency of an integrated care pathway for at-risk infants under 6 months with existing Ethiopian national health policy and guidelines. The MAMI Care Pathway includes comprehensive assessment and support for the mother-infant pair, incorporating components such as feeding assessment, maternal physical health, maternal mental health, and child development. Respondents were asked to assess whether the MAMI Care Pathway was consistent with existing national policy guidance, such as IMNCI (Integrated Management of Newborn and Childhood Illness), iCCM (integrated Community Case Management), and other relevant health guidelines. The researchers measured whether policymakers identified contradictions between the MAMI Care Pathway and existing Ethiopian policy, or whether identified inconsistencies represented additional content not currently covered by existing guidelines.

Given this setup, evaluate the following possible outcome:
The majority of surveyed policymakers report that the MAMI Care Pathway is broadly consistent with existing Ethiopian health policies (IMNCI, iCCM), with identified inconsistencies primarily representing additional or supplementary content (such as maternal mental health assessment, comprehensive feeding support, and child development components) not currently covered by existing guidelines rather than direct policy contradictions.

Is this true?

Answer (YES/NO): YES